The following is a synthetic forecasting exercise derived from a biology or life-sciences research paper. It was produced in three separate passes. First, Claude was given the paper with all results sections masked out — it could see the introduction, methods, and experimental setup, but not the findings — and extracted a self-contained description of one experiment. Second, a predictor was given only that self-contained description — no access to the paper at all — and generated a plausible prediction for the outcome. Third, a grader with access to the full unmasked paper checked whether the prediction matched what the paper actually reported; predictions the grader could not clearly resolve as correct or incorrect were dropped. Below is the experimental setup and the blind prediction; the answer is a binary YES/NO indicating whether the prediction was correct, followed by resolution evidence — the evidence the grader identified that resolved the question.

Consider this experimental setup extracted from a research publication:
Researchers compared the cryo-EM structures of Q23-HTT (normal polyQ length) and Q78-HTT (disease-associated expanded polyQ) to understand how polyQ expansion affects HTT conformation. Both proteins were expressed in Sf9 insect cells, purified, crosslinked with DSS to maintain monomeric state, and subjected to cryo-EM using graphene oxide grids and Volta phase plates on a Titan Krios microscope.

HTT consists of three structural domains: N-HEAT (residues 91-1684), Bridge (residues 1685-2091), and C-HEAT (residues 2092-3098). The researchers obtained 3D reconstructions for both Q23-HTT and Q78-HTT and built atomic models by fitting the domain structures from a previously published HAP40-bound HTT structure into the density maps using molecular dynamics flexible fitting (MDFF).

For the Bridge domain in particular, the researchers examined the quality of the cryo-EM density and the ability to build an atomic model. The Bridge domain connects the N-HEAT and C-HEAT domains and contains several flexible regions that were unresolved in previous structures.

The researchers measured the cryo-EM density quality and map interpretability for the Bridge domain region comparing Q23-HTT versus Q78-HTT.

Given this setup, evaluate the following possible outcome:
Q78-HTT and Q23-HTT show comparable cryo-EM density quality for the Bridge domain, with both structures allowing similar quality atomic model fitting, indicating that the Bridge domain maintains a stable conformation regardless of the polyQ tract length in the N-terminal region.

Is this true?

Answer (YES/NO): NO